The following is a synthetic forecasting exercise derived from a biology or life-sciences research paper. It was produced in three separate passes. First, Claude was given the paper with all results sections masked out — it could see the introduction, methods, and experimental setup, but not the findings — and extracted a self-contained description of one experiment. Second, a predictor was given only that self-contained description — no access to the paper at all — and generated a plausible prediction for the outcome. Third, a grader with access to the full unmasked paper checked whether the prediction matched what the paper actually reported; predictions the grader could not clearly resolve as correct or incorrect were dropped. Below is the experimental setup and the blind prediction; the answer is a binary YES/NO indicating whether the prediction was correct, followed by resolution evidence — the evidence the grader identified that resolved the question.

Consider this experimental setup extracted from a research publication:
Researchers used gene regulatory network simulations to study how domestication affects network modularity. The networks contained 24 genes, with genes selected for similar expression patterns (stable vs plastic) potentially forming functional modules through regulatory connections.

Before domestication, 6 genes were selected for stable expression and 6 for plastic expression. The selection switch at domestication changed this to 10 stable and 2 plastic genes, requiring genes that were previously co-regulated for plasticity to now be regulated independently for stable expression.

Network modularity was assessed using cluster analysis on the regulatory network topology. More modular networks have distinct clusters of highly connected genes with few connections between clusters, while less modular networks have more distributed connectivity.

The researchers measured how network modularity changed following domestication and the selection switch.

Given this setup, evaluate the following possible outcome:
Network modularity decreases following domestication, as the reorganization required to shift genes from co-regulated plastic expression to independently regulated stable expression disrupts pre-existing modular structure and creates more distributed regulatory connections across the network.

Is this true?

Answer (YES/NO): YES